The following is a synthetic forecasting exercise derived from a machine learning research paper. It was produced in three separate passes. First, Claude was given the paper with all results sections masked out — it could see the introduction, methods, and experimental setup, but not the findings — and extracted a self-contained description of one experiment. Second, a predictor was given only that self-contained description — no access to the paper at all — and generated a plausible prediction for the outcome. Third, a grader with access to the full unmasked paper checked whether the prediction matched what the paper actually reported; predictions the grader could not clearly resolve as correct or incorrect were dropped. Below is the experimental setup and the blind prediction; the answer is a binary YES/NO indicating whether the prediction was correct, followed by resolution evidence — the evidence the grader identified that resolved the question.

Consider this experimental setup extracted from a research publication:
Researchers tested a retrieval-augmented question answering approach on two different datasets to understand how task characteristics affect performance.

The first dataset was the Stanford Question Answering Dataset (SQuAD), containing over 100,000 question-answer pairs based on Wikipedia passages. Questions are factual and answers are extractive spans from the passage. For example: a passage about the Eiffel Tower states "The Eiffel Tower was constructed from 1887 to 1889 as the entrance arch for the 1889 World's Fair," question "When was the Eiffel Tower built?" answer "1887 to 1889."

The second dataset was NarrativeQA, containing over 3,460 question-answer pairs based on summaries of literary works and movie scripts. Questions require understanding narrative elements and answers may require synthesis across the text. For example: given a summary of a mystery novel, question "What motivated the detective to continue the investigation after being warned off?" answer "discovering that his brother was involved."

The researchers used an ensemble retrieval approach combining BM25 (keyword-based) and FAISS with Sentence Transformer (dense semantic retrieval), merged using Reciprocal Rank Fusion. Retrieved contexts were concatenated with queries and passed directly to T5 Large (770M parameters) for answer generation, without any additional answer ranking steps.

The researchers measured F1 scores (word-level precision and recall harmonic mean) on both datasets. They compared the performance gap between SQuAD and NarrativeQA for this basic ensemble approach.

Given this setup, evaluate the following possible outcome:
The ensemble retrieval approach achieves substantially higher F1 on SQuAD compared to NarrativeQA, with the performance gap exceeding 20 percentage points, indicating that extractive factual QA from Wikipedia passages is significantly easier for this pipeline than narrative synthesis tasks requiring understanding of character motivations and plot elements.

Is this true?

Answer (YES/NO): YES